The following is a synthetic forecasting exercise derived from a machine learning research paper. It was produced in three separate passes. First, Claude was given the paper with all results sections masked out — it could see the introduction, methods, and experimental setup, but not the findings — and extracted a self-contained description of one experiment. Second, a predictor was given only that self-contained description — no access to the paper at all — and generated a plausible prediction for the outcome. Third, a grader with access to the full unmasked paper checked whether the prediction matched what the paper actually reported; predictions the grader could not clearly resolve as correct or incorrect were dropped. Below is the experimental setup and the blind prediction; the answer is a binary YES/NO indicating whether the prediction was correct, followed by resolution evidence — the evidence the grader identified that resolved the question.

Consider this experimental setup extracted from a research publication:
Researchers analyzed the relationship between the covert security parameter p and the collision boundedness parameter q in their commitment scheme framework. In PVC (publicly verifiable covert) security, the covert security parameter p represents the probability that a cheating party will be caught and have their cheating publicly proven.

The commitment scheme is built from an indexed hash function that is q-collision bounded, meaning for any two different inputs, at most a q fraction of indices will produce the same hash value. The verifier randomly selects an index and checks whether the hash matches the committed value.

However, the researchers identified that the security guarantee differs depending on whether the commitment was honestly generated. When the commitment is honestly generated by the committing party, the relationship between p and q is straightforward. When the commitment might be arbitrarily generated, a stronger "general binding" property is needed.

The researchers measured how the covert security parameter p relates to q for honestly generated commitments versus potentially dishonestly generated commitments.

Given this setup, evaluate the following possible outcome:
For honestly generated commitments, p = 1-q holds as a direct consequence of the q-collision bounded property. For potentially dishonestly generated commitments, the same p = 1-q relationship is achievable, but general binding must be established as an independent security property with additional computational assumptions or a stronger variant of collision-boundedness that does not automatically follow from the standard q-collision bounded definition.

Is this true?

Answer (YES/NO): NO